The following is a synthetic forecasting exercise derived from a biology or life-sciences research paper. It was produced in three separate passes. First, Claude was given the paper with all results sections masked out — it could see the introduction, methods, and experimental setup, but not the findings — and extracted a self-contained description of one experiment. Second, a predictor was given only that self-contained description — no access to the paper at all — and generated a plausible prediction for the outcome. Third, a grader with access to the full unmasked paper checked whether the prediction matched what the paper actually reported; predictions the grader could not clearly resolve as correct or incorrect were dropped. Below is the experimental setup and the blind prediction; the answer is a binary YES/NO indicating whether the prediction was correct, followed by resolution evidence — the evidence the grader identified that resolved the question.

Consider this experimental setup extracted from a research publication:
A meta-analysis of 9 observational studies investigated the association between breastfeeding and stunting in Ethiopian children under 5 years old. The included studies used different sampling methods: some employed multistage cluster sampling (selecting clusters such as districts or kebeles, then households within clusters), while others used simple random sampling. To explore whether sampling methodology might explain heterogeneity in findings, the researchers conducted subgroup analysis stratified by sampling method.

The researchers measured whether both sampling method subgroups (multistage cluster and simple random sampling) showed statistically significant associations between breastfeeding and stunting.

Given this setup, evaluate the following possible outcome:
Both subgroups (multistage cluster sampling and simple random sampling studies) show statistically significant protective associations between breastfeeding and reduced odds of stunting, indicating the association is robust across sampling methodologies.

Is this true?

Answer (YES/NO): YES